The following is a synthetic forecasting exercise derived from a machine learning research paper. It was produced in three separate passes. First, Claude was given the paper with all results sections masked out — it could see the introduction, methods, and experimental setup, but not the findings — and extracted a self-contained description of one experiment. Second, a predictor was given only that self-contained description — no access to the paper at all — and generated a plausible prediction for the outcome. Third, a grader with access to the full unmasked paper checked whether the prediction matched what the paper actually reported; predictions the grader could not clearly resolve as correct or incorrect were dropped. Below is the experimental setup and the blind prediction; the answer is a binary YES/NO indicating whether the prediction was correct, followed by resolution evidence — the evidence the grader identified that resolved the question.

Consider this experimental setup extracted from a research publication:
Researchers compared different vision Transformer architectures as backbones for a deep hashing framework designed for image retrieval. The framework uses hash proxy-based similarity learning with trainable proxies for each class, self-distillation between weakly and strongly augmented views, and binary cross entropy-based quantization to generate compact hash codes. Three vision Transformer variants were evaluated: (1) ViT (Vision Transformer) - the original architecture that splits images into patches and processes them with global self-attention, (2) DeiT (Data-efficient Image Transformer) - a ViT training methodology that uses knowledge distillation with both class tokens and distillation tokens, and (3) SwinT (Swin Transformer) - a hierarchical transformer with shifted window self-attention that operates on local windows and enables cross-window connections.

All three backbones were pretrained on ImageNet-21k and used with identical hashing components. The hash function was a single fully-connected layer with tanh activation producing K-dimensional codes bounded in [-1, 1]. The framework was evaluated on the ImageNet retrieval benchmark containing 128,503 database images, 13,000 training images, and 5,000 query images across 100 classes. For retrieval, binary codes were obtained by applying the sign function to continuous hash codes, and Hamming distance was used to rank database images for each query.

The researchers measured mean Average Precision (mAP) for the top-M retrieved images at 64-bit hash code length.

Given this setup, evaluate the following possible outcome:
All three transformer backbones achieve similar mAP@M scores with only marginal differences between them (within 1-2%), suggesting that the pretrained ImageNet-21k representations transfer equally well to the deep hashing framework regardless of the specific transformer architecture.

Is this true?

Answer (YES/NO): NO